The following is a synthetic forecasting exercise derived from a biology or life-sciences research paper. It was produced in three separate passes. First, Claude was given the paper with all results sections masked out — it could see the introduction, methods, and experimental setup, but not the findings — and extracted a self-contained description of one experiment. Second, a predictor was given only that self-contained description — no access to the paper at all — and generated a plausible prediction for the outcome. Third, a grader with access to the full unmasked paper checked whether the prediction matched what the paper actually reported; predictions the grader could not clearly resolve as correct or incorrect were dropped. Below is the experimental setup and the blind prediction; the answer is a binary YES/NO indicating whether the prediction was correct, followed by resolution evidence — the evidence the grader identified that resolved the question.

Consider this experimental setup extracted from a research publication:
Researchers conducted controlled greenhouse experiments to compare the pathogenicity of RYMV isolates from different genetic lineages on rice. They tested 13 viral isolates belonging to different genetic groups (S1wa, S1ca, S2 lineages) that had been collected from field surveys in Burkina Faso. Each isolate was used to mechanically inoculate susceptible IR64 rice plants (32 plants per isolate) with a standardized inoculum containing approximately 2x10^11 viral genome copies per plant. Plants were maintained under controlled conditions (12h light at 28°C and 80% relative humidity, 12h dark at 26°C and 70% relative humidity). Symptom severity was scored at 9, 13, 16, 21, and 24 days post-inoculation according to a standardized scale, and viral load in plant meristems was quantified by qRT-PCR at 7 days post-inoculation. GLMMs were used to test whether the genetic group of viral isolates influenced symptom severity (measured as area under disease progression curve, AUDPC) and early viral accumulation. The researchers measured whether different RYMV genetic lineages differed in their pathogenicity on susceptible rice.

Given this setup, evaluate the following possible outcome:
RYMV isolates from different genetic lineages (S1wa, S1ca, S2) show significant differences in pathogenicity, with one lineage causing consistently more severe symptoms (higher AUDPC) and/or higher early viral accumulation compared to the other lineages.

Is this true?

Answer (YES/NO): NO